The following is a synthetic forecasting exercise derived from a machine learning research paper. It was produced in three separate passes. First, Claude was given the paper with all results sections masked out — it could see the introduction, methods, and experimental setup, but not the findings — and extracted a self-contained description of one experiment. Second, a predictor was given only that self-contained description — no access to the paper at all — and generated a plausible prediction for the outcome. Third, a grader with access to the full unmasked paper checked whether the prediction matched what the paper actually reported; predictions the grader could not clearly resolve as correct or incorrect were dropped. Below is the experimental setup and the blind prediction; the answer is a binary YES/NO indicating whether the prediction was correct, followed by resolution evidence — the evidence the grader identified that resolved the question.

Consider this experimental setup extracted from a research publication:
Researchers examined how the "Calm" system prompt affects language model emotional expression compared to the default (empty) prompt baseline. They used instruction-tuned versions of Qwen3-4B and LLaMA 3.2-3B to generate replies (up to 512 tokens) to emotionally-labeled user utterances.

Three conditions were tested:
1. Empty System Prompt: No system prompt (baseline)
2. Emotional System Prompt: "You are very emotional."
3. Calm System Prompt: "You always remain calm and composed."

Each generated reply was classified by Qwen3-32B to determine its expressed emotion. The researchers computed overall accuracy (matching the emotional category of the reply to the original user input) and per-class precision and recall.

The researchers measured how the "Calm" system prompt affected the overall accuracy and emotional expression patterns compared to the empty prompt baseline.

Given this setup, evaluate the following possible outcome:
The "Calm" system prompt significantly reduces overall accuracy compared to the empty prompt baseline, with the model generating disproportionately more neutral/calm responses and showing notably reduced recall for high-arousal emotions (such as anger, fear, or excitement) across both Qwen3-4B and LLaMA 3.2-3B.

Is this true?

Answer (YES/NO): NO